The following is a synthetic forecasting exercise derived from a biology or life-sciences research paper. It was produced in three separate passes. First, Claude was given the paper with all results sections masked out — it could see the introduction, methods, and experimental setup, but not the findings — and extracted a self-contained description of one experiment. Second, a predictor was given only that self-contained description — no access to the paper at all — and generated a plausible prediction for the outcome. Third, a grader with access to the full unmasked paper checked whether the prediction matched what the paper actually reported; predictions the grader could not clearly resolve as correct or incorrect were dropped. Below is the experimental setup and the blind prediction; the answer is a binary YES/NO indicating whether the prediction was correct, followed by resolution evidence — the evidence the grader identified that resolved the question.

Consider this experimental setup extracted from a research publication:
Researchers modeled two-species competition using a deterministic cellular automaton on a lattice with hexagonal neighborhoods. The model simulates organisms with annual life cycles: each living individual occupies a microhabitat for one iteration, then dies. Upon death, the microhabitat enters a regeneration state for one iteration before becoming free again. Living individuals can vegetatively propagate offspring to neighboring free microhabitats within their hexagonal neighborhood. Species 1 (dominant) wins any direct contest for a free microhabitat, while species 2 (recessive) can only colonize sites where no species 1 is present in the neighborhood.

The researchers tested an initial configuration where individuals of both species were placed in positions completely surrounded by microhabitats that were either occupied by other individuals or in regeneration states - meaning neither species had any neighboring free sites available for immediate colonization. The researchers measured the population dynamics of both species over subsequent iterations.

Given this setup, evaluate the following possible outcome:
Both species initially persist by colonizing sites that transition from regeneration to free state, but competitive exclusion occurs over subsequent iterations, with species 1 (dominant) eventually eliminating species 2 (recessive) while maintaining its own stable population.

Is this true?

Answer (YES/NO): NO